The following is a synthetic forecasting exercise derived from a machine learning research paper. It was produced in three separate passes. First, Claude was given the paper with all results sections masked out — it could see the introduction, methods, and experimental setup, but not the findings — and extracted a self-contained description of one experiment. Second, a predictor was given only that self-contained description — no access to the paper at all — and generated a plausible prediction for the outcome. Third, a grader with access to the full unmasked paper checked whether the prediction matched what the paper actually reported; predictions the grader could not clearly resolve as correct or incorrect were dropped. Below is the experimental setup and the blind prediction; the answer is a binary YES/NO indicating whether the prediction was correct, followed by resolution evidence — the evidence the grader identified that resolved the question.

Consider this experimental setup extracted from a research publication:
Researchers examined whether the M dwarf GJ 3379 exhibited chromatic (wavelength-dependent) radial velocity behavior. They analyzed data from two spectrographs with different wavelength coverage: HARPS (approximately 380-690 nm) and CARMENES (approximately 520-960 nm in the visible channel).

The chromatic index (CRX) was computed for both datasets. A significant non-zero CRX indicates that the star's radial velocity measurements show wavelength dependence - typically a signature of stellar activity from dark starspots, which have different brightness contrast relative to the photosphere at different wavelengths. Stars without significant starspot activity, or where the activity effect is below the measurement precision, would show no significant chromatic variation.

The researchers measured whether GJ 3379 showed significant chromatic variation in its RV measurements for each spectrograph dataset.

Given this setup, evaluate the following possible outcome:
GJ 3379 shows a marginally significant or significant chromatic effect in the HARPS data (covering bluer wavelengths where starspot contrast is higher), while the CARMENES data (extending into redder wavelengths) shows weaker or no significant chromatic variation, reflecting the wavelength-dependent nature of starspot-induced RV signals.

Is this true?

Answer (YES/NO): NO